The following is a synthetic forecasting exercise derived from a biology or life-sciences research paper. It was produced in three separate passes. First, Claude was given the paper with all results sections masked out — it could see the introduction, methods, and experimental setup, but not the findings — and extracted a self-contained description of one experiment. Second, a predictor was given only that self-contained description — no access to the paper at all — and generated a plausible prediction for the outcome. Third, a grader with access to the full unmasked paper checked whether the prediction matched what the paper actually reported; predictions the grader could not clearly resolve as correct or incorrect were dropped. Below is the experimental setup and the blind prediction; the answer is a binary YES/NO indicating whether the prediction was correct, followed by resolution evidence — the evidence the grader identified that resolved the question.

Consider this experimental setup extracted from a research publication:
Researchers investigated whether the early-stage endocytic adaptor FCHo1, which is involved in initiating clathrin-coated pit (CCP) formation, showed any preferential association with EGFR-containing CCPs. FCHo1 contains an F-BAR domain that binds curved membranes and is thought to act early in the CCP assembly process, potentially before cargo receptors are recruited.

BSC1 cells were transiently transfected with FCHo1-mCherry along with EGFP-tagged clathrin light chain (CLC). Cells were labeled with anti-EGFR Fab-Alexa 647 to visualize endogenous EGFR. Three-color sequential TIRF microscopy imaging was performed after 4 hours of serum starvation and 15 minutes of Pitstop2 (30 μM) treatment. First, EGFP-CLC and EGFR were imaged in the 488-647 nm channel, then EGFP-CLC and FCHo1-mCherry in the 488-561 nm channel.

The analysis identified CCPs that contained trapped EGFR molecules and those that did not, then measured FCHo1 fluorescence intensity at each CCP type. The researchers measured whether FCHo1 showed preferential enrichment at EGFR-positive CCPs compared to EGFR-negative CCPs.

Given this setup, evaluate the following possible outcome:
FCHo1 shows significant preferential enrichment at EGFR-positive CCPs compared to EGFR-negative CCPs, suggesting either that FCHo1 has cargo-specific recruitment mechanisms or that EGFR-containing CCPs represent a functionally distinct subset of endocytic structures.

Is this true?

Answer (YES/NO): NO